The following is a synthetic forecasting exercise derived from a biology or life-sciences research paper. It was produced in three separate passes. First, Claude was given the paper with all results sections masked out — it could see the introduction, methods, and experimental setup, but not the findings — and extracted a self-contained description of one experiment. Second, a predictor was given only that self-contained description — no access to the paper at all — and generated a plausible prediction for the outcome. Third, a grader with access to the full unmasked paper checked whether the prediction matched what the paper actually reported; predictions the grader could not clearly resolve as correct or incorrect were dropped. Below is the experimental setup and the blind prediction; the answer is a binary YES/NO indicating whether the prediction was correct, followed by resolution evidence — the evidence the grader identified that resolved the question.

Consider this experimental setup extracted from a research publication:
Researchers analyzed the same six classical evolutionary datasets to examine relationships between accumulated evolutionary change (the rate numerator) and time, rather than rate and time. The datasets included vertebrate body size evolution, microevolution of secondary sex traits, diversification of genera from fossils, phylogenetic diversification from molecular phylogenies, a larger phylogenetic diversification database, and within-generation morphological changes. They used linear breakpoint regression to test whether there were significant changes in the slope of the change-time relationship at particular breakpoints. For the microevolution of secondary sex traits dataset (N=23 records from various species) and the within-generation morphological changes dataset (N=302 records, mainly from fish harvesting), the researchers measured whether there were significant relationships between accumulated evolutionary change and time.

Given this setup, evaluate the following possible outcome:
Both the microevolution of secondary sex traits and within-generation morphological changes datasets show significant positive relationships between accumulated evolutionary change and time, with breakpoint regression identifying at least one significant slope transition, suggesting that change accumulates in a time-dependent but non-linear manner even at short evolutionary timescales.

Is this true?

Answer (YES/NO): NO